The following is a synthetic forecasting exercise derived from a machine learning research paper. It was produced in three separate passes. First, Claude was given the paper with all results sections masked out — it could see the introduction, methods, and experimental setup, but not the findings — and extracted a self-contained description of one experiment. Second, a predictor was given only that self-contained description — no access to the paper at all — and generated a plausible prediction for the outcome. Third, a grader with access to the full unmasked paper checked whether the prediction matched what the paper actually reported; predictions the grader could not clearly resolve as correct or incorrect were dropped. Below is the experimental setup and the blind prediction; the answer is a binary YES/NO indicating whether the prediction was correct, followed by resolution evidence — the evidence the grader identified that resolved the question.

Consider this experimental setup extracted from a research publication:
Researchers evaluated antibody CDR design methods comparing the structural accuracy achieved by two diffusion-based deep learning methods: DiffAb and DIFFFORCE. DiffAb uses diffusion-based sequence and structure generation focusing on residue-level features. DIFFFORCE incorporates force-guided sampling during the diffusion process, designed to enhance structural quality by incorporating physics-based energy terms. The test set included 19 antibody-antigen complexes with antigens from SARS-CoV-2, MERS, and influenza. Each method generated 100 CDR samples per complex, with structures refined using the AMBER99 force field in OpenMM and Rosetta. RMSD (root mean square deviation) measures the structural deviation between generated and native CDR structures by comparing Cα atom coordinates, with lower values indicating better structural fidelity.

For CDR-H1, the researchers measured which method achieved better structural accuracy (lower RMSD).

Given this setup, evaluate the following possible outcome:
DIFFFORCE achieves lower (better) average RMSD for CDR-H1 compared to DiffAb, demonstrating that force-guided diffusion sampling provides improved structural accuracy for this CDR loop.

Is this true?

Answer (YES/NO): NO